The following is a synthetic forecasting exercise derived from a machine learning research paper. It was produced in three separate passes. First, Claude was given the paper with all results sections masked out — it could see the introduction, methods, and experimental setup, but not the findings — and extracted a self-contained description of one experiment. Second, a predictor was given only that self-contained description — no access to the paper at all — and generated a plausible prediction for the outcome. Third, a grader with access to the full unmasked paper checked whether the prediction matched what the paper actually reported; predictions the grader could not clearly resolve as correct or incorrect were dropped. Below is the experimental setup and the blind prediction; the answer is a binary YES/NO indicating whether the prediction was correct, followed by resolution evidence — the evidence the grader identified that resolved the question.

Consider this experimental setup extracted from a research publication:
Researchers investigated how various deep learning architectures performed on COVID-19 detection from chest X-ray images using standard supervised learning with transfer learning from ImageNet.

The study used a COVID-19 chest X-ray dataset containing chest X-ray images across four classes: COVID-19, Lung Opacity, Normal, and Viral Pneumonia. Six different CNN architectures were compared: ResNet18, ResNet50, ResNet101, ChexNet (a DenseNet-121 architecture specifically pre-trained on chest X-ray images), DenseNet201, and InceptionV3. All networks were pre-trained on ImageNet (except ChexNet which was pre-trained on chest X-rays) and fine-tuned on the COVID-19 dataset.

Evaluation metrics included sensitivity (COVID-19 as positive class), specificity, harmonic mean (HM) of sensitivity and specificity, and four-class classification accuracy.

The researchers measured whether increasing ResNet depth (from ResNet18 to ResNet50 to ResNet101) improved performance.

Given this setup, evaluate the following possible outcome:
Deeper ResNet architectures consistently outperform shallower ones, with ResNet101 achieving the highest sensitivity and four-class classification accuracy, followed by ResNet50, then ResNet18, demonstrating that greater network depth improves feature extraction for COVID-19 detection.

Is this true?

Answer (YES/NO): NO